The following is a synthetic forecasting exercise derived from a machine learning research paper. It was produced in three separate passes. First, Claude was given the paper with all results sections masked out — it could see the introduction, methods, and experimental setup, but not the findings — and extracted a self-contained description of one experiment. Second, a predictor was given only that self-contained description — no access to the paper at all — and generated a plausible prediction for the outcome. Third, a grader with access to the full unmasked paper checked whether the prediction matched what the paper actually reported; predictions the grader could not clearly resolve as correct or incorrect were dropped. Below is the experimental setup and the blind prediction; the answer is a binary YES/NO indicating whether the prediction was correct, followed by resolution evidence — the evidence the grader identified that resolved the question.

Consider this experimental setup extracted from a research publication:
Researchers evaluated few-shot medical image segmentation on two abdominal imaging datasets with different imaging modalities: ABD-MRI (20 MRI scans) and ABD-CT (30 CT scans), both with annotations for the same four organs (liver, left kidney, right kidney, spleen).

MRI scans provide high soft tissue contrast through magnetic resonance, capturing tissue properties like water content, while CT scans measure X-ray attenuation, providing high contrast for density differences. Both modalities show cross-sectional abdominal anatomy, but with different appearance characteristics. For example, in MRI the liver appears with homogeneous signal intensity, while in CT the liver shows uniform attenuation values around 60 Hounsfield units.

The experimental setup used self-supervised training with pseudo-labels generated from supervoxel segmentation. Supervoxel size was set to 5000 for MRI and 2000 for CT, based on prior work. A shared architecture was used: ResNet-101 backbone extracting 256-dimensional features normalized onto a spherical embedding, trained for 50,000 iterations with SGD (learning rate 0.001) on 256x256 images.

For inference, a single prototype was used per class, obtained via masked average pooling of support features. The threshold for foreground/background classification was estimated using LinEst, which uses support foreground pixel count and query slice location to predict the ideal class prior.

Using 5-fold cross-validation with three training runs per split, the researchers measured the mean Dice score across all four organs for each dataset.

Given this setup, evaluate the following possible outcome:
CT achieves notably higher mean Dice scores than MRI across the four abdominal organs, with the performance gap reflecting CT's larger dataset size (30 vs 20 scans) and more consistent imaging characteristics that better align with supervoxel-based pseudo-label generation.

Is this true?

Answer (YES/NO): NO